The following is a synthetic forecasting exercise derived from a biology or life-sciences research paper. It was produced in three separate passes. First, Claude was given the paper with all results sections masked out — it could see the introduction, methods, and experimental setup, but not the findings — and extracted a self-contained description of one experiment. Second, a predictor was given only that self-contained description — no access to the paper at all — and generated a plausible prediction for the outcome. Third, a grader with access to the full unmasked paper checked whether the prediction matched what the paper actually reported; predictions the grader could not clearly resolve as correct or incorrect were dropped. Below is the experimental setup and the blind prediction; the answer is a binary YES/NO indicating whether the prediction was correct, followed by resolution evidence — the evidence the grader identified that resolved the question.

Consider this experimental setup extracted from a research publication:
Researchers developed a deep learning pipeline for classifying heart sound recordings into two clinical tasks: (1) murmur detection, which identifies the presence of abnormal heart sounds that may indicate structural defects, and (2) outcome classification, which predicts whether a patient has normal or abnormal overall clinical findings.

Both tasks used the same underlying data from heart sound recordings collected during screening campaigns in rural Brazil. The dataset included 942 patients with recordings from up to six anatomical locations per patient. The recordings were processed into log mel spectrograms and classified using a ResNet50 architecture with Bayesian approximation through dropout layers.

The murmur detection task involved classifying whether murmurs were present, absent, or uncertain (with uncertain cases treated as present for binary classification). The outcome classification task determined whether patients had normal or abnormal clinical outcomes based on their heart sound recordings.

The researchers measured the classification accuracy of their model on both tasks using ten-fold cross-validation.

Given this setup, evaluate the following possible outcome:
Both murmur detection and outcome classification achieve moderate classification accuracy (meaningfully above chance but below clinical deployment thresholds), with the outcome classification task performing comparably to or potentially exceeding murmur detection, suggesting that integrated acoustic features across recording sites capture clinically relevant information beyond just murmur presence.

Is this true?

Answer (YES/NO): NO